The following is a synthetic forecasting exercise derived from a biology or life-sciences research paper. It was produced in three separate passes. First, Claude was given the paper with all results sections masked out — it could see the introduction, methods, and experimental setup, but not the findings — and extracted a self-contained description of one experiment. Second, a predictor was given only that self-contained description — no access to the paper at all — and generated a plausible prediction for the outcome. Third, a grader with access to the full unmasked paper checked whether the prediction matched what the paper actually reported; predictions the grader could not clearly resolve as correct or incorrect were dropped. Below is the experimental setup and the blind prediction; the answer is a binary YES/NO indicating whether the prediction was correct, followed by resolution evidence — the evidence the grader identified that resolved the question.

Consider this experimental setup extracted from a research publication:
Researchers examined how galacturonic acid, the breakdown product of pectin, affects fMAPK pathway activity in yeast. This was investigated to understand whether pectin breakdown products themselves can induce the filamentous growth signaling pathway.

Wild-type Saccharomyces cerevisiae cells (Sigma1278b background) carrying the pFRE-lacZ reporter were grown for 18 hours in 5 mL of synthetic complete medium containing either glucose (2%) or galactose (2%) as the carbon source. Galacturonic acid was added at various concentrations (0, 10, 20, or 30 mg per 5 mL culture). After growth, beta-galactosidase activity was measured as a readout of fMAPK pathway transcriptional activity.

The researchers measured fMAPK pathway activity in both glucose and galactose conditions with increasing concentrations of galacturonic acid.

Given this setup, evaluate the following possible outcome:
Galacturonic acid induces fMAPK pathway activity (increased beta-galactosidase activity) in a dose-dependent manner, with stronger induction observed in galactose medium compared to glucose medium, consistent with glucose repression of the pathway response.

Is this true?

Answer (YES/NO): NO